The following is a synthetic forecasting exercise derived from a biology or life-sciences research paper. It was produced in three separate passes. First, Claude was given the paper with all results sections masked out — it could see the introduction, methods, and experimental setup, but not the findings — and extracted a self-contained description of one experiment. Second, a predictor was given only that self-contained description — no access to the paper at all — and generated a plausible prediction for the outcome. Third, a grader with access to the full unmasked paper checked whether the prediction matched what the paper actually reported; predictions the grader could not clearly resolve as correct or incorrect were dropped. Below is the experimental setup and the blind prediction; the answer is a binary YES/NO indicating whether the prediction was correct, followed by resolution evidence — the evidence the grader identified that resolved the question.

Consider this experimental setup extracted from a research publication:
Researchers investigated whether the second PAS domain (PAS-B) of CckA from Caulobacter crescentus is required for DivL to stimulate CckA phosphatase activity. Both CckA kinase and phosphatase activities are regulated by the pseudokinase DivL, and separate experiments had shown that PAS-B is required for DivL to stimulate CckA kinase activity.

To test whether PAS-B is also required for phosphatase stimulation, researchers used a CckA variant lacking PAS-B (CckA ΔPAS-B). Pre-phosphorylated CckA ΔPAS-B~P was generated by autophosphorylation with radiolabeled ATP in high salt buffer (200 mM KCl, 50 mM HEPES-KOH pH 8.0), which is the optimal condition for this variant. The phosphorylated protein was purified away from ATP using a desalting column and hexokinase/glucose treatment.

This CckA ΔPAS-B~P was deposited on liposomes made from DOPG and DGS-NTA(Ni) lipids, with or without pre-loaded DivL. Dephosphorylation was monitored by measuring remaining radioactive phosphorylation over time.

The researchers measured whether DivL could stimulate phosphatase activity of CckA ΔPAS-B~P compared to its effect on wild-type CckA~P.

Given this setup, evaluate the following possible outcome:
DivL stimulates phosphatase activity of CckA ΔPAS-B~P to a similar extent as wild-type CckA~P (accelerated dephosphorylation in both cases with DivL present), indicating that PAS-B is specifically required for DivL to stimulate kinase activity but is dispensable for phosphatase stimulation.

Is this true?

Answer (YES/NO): NO